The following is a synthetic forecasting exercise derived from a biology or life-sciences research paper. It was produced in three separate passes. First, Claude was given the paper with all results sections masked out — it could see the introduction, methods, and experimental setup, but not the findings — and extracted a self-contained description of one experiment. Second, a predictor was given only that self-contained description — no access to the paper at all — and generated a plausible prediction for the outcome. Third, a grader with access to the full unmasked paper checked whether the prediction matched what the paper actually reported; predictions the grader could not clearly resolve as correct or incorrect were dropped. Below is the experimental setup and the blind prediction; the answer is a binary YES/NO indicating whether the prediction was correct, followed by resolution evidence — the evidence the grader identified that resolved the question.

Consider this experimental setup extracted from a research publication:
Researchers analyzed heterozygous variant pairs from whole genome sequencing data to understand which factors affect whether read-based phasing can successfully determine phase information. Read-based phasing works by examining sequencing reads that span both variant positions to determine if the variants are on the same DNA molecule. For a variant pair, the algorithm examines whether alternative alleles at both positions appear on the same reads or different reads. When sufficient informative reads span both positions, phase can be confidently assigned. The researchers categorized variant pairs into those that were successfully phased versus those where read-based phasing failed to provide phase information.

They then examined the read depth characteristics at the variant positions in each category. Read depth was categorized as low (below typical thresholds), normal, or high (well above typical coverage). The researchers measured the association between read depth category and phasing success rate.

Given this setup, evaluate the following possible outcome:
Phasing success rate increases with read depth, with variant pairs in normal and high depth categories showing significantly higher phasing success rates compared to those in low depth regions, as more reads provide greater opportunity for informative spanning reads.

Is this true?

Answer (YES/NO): NO